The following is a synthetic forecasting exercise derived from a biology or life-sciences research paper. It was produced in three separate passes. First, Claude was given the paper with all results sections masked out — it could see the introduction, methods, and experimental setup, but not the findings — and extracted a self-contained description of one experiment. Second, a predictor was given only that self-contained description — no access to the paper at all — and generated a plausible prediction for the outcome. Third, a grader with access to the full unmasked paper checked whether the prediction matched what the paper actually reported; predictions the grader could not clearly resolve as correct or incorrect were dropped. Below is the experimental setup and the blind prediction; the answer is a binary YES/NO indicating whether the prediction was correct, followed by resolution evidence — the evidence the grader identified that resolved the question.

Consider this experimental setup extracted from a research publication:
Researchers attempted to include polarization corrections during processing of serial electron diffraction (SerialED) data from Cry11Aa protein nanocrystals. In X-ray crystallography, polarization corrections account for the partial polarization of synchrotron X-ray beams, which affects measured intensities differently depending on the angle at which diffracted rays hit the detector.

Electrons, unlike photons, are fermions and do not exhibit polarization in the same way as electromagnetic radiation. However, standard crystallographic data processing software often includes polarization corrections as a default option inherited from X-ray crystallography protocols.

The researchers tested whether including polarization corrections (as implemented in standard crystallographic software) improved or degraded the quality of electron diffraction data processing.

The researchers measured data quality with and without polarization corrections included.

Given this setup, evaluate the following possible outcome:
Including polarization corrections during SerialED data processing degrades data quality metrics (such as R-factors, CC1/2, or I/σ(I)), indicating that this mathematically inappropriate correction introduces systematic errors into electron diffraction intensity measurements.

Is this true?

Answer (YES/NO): YES